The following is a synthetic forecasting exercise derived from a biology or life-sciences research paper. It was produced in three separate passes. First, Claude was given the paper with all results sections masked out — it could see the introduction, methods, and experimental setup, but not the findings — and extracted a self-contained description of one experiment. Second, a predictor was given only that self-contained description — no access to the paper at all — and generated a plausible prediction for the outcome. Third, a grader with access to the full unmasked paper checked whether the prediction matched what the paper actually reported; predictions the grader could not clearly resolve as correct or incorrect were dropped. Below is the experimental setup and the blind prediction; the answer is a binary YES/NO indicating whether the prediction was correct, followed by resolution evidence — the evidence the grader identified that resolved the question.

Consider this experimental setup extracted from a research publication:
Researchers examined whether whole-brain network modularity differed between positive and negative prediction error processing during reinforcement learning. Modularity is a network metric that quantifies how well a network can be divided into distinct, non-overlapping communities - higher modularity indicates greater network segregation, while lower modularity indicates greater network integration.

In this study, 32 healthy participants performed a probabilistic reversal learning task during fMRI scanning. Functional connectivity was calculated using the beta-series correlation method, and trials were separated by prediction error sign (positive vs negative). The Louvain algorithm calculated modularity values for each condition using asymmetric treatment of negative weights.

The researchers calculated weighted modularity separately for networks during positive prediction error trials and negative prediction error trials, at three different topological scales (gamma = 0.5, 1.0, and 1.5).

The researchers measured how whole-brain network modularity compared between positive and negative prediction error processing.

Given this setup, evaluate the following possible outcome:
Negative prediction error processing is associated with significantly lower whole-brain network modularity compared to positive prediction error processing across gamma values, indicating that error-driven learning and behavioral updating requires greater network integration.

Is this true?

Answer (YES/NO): NO